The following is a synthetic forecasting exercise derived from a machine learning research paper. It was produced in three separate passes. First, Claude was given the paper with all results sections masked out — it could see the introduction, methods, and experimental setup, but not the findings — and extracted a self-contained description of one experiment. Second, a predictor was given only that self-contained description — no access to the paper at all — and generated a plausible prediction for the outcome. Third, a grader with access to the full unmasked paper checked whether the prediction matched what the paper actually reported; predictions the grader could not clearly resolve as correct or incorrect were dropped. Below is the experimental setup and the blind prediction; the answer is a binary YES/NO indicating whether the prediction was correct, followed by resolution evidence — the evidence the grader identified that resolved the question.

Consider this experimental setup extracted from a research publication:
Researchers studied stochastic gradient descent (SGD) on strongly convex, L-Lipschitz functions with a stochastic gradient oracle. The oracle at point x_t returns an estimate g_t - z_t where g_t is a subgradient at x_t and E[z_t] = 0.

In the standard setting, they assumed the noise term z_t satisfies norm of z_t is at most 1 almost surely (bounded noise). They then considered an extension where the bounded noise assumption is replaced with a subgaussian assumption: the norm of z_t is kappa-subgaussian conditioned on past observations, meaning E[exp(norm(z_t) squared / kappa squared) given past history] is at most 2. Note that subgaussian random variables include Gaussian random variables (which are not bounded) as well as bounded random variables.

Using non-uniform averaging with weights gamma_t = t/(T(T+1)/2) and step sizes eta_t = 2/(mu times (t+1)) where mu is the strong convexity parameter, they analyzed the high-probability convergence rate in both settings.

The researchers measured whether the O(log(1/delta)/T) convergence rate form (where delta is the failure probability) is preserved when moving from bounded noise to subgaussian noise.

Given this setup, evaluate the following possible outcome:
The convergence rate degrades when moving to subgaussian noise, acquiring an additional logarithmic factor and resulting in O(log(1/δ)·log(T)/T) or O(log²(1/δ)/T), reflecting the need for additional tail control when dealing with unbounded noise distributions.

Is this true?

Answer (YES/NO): NO